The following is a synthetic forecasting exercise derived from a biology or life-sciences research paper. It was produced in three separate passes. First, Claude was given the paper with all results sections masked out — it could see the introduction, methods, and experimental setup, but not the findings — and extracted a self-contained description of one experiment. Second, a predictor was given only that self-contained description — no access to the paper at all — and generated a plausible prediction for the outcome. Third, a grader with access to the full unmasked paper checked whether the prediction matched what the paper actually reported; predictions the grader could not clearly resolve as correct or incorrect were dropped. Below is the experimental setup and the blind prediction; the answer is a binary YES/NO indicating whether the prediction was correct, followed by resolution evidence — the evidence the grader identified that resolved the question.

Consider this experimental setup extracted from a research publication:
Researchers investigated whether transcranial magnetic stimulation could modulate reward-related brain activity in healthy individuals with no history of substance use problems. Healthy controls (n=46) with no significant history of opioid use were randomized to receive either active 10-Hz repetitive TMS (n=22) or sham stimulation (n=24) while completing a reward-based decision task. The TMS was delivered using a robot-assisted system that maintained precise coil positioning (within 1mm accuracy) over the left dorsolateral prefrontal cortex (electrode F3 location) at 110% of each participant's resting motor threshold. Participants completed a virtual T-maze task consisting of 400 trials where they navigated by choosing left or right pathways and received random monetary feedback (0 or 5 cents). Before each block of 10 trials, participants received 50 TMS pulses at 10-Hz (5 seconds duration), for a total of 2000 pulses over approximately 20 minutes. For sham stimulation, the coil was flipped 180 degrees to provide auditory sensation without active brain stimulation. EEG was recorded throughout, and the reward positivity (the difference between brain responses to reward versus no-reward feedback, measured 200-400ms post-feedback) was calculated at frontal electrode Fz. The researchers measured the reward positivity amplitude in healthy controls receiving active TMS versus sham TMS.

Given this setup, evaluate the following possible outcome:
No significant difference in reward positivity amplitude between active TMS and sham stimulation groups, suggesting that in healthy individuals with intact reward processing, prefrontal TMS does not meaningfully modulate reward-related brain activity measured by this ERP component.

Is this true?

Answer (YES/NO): YES